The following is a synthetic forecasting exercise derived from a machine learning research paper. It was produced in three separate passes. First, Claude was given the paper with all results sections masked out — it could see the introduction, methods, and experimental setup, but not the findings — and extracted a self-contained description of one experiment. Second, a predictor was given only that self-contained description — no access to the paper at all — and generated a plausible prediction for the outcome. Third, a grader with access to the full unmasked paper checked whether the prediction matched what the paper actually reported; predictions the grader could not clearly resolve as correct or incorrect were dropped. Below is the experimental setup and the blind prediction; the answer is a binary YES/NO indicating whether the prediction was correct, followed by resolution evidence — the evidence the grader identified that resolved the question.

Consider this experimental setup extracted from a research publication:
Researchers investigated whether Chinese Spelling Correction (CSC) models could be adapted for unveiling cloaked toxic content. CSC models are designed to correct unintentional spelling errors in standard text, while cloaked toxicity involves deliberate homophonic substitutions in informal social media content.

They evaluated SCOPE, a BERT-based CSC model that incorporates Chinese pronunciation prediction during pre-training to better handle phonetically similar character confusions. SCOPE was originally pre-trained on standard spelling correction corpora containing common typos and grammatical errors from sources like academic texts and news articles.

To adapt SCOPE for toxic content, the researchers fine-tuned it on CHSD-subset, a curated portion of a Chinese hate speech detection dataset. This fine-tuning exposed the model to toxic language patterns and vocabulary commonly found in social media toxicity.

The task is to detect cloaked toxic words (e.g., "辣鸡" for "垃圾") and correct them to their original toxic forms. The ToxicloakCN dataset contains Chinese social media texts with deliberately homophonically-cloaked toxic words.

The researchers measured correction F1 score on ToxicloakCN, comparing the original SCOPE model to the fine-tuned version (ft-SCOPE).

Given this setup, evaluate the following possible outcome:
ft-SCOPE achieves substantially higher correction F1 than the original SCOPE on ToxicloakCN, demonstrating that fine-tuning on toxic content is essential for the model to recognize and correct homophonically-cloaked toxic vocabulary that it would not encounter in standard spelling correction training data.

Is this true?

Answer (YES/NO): YES